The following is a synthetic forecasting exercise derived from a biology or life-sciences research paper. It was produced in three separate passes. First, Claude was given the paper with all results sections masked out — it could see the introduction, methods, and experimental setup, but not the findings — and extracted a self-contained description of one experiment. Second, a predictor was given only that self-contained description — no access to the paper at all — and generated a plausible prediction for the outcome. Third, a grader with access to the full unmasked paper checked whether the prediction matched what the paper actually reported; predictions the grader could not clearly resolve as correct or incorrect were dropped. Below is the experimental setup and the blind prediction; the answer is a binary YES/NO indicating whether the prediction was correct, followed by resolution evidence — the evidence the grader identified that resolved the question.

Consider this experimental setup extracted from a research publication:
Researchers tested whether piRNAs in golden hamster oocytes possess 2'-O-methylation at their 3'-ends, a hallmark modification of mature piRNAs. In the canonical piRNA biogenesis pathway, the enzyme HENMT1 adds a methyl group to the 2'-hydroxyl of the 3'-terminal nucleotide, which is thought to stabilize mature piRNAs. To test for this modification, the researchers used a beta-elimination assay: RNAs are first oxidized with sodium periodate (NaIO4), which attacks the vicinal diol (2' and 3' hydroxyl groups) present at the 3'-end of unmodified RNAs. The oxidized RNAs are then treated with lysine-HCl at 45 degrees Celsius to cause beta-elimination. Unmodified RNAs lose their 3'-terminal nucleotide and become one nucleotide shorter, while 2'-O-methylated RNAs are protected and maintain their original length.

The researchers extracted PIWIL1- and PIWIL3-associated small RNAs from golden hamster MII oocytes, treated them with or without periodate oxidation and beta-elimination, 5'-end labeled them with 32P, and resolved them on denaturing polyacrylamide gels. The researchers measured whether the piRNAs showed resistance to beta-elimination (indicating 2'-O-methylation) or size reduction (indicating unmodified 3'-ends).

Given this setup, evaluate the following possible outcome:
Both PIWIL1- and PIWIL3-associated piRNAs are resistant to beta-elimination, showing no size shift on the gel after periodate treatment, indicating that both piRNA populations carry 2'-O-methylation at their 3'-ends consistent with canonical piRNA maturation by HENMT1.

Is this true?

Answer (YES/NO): NO